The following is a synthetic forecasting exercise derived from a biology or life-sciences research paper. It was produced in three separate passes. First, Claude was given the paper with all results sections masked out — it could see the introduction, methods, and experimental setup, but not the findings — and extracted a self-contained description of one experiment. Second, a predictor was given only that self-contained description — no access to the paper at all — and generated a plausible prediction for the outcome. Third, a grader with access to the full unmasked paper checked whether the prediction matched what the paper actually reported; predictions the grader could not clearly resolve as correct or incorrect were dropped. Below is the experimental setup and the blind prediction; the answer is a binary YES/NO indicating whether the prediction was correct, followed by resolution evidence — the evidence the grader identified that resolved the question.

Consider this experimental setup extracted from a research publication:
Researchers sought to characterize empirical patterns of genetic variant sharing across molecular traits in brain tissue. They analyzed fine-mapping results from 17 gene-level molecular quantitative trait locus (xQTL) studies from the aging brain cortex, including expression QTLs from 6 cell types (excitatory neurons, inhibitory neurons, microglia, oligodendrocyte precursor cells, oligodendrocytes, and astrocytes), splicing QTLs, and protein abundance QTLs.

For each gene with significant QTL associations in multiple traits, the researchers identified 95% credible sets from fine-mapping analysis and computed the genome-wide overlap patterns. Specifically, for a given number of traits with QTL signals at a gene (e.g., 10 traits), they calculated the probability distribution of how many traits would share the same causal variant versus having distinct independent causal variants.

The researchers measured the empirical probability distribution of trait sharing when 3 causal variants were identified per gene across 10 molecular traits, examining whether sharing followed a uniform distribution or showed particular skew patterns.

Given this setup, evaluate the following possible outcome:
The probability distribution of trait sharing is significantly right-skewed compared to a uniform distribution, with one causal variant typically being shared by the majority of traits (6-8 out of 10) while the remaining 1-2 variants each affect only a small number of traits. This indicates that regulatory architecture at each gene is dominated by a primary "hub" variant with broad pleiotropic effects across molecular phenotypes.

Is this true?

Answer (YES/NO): NO